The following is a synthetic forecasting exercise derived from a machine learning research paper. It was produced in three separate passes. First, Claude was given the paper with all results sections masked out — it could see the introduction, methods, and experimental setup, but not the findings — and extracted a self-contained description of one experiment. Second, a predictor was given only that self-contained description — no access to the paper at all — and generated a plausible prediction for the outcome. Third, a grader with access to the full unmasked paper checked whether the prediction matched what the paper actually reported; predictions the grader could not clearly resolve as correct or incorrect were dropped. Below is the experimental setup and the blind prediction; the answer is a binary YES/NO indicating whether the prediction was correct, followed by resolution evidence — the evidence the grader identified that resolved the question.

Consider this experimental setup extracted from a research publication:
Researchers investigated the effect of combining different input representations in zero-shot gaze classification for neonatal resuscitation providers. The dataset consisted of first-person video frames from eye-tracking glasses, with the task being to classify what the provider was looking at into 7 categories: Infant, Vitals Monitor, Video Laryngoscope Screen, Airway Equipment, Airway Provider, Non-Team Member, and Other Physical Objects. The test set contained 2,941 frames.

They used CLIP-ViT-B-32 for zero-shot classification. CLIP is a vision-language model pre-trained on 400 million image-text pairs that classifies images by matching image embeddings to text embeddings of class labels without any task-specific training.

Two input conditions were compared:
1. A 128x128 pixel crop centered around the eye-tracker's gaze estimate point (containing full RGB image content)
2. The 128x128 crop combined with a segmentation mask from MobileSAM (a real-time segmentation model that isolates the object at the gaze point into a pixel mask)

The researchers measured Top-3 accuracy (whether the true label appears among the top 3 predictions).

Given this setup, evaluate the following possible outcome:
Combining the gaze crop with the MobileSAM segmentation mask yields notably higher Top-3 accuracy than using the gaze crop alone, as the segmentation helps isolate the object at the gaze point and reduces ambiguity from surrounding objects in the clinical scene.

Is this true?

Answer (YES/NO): YES